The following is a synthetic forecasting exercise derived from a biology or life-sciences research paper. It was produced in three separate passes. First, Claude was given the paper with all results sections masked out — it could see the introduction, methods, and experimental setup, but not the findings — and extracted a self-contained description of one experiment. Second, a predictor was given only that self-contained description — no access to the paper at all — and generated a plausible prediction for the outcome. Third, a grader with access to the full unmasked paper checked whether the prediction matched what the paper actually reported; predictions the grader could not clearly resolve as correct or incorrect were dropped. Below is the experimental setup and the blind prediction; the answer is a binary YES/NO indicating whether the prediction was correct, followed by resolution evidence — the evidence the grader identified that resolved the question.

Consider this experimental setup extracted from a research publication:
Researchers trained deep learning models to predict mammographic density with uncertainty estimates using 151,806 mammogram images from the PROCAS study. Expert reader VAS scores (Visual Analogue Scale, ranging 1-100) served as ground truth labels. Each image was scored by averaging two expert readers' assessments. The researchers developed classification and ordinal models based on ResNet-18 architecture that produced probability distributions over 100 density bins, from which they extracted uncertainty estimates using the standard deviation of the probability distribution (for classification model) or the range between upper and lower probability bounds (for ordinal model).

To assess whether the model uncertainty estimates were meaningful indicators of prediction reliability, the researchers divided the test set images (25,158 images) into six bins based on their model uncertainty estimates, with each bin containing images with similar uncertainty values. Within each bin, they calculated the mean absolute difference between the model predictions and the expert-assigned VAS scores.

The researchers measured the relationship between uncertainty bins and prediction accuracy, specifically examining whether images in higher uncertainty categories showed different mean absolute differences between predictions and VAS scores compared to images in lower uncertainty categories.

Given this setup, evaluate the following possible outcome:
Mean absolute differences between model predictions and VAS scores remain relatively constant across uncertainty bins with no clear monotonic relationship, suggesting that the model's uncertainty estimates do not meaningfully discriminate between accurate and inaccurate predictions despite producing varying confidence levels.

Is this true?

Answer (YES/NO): NO